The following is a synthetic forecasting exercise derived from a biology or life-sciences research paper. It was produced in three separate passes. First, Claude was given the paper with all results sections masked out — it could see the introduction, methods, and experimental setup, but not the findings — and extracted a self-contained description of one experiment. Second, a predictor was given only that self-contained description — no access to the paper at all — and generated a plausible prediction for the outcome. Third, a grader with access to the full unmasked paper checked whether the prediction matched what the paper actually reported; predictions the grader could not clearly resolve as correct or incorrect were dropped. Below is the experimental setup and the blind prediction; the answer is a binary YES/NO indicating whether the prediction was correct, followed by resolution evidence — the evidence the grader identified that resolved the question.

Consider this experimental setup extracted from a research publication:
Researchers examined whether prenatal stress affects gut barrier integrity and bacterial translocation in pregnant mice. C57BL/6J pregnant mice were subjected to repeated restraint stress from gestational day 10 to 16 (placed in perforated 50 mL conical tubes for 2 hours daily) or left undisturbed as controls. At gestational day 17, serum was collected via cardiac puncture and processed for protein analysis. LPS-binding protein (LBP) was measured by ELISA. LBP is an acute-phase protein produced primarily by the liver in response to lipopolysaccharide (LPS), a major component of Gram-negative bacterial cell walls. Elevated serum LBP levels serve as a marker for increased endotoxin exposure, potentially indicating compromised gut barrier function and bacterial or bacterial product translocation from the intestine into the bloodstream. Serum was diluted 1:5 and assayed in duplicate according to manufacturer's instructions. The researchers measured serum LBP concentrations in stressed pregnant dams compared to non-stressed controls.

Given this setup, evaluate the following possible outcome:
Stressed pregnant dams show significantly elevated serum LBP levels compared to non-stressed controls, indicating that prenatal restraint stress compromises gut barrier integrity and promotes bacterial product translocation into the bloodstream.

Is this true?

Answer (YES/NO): NO